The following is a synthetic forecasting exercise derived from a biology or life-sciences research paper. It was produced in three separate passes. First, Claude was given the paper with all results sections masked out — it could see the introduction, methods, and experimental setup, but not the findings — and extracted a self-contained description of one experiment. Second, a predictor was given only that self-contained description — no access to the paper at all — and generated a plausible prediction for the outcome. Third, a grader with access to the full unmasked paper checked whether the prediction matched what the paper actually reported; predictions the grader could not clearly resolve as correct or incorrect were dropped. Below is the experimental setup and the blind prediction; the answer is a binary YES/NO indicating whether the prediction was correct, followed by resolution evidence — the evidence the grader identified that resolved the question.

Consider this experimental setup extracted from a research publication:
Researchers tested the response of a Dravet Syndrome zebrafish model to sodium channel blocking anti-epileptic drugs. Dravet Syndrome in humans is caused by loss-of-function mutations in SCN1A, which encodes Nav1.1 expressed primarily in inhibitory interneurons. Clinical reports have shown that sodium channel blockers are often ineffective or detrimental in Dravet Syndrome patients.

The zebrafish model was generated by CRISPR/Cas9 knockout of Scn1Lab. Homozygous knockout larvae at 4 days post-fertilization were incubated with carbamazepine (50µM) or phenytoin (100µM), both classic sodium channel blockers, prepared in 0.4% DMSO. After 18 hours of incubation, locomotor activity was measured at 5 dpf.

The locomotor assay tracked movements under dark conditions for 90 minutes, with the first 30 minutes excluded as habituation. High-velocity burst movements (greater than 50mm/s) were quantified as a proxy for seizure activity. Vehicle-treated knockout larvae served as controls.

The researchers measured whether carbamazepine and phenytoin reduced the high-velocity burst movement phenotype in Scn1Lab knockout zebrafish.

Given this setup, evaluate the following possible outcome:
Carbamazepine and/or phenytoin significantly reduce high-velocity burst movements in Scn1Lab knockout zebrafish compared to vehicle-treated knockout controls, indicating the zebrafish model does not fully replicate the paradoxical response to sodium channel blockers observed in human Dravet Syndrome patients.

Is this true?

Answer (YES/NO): NO